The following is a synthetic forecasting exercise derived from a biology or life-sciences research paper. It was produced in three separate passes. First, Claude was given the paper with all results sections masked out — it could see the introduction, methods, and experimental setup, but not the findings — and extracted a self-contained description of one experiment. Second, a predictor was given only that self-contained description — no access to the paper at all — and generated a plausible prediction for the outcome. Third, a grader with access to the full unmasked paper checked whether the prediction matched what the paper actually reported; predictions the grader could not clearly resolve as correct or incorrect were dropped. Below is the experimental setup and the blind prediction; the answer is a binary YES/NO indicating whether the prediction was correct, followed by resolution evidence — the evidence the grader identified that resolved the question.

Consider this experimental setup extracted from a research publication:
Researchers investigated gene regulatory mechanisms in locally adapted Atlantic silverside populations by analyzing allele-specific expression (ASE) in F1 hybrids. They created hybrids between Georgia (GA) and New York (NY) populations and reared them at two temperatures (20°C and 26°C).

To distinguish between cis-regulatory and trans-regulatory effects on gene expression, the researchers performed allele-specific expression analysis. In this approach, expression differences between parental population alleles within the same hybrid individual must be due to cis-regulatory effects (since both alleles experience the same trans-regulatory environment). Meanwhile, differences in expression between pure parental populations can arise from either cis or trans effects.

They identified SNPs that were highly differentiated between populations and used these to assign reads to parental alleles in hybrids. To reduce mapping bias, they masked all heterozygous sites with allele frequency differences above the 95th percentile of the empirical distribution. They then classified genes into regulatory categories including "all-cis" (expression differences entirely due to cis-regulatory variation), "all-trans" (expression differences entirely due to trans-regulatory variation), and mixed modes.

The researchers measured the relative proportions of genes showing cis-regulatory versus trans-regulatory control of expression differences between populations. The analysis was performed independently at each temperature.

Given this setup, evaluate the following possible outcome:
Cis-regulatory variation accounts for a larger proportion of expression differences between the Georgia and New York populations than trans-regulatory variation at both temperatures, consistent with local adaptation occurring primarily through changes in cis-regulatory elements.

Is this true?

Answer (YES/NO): NO